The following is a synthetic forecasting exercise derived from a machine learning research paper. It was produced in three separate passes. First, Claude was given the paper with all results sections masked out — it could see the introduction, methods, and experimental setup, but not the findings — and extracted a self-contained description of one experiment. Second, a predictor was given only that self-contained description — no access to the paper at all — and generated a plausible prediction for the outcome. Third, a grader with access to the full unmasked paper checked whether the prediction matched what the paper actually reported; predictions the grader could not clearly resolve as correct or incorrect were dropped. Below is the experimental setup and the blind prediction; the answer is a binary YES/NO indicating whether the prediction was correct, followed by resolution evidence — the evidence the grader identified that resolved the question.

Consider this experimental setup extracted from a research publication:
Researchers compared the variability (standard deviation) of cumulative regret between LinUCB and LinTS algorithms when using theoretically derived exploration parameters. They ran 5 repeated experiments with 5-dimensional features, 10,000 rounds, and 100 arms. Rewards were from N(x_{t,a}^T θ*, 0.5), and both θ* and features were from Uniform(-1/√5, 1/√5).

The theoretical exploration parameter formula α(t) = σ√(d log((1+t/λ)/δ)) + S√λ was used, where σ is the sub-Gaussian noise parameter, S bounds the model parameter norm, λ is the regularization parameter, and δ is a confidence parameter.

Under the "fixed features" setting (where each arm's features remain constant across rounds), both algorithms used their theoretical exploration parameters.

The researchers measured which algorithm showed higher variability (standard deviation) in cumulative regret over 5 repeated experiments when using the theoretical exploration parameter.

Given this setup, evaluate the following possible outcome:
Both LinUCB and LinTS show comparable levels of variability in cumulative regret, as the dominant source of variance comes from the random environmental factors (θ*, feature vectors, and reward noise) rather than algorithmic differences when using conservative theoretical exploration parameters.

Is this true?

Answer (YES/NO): NO